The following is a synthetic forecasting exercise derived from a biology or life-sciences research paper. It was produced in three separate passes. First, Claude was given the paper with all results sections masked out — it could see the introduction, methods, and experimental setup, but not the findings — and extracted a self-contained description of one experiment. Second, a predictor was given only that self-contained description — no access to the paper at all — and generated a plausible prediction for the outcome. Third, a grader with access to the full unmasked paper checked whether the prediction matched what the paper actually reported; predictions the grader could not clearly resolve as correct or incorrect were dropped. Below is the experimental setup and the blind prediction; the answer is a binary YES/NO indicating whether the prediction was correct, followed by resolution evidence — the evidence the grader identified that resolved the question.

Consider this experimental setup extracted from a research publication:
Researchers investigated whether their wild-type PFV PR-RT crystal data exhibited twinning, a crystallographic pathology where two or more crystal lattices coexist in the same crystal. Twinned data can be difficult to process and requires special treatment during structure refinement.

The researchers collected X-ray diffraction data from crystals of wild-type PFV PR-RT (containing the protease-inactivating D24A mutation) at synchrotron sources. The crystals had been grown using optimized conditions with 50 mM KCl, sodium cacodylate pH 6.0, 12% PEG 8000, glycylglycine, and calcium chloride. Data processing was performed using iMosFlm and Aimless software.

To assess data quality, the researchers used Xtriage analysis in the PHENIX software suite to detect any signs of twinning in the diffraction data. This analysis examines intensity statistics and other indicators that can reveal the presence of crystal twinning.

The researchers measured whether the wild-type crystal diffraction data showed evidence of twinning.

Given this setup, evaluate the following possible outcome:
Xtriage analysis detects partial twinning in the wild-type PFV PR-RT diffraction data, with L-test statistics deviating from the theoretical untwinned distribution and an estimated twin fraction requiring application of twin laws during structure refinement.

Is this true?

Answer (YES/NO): NO